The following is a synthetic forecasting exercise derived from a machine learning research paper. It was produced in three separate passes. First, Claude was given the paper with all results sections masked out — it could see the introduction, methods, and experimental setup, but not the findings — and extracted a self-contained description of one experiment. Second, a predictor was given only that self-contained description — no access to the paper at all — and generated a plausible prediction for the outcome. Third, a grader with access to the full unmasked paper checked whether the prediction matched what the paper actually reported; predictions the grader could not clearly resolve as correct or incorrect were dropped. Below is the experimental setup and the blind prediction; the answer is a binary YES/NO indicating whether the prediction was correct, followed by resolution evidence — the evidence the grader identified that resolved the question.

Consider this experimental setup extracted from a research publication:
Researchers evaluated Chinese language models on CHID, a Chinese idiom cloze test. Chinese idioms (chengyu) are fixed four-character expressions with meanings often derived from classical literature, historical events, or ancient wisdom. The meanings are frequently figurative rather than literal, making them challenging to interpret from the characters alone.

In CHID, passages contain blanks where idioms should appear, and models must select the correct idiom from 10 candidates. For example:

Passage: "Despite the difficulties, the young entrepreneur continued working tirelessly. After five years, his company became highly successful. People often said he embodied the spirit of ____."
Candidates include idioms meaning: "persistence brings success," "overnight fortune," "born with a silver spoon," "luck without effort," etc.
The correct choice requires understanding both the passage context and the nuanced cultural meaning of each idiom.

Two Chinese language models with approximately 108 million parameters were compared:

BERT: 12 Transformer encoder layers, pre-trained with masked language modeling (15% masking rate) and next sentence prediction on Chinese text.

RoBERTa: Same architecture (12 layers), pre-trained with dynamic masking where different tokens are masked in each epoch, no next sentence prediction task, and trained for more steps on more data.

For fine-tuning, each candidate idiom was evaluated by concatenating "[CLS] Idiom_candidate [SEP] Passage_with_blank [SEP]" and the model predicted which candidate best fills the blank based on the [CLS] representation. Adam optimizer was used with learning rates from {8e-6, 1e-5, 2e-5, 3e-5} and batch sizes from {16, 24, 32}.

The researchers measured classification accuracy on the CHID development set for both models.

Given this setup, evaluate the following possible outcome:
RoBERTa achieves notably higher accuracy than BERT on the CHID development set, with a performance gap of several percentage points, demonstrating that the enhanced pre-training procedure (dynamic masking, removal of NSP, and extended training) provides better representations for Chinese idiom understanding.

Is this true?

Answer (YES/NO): NO